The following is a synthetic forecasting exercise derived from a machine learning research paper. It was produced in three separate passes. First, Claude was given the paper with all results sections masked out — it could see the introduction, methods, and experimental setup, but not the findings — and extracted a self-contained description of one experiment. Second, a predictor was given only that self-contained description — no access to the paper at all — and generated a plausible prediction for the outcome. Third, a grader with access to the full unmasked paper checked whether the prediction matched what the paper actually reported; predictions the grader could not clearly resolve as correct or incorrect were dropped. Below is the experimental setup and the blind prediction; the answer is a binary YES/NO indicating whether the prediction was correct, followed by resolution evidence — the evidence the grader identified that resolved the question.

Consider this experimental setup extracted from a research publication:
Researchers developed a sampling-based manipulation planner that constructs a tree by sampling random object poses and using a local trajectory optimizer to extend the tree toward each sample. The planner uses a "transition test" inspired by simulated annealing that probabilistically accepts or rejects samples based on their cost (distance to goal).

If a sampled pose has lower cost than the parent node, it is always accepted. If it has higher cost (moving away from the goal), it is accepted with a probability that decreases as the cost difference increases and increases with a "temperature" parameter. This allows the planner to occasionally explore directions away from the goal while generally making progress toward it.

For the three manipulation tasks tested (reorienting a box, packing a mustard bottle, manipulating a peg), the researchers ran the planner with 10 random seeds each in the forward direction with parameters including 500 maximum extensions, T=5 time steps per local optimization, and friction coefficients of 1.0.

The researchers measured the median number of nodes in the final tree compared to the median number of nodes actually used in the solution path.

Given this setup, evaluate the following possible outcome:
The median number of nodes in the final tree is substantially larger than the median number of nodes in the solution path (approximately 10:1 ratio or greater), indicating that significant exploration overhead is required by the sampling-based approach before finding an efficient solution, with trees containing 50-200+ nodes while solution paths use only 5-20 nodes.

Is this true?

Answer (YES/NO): NO